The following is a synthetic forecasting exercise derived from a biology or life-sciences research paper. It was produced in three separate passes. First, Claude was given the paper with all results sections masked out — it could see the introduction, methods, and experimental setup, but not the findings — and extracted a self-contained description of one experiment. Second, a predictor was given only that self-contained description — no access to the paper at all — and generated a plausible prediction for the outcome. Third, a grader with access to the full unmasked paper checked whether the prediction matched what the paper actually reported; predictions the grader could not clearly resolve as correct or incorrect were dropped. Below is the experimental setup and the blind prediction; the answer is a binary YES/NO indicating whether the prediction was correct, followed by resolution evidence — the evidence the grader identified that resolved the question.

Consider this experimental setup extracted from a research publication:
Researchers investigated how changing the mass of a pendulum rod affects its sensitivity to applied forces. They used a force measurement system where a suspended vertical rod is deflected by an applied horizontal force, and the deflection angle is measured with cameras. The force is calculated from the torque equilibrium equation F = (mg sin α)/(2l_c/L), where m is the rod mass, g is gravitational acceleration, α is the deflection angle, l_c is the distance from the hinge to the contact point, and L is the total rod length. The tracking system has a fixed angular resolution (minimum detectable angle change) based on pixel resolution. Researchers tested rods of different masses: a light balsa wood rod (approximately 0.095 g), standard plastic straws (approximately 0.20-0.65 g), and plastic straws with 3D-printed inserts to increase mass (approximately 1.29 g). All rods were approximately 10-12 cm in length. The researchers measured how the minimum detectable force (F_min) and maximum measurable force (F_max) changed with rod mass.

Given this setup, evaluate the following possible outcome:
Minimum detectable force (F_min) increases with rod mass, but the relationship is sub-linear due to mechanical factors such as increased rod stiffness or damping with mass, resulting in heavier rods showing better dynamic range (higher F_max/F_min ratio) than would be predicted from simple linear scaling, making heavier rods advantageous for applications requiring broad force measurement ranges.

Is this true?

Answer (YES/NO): NO